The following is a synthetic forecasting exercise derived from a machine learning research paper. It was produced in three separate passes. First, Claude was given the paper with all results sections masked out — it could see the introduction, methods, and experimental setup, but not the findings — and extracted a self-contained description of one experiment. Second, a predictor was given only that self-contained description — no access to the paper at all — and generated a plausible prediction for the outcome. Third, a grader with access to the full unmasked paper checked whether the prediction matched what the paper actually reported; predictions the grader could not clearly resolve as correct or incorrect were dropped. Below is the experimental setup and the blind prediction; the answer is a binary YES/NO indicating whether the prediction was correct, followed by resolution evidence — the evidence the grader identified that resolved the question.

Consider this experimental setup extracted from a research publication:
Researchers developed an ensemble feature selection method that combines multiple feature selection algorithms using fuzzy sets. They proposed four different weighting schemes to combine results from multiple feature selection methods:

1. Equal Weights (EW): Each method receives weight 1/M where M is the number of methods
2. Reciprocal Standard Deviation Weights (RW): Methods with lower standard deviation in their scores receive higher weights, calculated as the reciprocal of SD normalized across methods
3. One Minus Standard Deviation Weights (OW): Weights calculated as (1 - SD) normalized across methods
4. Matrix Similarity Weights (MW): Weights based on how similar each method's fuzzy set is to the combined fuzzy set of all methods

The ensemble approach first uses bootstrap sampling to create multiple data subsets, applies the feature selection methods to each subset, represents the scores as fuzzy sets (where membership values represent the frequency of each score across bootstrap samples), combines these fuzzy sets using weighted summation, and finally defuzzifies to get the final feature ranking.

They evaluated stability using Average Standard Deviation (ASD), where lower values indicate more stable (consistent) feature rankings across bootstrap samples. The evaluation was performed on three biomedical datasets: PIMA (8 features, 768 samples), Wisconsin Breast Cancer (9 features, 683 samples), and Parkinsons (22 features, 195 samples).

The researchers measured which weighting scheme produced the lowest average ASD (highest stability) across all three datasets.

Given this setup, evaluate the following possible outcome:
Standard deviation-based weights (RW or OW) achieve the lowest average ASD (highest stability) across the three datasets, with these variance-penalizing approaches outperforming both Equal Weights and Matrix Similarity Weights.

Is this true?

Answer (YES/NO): NO